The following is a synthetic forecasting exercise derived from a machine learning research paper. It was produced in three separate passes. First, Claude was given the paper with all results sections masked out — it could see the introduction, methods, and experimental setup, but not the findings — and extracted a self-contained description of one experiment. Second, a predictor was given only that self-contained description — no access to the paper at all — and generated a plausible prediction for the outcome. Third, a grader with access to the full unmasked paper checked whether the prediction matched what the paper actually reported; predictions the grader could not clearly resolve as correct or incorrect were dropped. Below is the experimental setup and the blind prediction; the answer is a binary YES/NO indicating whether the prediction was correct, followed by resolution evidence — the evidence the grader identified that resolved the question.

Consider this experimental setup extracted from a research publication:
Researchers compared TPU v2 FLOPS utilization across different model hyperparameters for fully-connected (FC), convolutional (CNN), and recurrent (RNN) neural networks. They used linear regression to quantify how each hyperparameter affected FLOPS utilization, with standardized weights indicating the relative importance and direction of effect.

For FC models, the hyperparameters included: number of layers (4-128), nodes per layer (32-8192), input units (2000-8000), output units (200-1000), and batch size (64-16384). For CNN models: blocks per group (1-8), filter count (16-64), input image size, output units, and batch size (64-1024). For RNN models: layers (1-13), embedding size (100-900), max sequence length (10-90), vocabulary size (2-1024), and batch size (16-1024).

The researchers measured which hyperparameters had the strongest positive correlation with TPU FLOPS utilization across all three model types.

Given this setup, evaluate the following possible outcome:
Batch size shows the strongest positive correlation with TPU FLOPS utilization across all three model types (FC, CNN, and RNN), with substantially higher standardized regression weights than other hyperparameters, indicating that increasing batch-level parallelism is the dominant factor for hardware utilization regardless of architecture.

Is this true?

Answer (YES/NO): NO